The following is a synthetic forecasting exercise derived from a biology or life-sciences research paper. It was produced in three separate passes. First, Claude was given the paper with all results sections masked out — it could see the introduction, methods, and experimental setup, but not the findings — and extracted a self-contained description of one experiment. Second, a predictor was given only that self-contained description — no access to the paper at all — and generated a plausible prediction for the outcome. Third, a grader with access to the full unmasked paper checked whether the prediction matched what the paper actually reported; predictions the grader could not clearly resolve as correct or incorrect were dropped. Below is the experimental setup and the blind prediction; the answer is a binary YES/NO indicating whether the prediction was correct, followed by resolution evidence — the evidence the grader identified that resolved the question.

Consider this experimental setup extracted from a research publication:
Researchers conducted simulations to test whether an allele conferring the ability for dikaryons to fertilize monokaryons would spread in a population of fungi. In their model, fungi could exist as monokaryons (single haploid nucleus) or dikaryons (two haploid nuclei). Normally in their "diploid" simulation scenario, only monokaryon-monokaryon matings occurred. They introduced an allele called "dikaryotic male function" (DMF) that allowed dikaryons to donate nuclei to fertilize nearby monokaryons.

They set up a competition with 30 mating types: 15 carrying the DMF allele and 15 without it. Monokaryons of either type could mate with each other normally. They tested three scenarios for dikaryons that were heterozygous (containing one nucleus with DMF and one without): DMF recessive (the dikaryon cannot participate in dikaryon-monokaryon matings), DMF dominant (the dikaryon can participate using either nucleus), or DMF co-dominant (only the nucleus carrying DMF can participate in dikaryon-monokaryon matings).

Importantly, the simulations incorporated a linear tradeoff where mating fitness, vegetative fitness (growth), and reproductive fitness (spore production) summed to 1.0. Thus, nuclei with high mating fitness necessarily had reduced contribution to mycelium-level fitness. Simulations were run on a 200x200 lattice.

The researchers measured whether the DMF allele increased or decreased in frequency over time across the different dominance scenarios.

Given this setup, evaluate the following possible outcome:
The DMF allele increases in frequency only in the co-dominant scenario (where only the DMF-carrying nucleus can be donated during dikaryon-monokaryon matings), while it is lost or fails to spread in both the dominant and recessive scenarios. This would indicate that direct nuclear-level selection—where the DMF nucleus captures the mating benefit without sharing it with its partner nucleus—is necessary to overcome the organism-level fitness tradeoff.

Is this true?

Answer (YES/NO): NO